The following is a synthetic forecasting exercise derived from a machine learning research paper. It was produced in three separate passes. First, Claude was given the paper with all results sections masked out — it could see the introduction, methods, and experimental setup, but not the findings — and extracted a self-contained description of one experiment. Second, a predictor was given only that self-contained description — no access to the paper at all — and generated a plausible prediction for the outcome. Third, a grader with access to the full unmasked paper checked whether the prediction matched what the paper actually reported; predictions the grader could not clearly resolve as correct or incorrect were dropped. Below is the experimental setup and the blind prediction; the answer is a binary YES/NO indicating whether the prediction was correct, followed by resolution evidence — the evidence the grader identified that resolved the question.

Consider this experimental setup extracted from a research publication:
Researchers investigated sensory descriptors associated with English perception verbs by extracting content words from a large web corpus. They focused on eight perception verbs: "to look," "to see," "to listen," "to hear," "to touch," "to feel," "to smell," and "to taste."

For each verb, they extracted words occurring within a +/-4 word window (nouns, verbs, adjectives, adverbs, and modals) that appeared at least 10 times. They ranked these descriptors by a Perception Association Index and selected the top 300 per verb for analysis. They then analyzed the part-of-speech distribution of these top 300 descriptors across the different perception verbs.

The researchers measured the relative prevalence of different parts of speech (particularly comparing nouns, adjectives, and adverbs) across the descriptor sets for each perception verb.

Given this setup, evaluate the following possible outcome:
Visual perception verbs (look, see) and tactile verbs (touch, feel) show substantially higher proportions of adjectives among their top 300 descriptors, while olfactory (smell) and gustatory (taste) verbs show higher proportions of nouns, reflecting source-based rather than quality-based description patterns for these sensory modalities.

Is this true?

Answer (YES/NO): NO